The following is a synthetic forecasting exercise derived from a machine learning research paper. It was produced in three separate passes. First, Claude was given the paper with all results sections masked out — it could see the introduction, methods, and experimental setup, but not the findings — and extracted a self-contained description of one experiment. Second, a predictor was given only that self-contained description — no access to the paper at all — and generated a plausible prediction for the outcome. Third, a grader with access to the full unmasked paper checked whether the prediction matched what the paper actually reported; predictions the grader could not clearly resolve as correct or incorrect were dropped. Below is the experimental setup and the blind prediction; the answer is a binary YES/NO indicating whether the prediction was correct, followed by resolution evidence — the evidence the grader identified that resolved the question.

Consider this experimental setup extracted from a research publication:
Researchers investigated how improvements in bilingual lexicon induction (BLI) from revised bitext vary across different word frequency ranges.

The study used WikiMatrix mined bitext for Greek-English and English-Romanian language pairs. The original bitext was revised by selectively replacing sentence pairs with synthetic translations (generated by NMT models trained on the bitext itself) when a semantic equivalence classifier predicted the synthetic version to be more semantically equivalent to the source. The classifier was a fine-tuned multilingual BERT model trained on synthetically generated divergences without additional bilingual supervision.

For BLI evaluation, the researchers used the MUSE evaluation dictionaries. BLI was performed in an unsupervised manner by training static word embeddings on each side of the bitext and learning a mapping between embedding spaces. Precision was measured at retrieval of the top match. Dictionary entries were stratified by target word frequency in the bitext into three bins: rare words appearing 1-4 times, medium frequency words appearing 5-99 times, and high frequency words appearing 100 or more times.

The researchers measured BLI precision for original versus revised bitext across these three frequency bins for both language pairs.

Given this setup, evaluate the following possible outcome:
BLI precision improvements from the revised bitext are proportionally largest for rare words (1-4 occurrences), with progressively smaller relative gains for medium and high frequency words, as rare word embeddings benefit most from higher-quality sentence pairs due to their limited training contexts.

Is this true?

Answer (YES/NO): NO